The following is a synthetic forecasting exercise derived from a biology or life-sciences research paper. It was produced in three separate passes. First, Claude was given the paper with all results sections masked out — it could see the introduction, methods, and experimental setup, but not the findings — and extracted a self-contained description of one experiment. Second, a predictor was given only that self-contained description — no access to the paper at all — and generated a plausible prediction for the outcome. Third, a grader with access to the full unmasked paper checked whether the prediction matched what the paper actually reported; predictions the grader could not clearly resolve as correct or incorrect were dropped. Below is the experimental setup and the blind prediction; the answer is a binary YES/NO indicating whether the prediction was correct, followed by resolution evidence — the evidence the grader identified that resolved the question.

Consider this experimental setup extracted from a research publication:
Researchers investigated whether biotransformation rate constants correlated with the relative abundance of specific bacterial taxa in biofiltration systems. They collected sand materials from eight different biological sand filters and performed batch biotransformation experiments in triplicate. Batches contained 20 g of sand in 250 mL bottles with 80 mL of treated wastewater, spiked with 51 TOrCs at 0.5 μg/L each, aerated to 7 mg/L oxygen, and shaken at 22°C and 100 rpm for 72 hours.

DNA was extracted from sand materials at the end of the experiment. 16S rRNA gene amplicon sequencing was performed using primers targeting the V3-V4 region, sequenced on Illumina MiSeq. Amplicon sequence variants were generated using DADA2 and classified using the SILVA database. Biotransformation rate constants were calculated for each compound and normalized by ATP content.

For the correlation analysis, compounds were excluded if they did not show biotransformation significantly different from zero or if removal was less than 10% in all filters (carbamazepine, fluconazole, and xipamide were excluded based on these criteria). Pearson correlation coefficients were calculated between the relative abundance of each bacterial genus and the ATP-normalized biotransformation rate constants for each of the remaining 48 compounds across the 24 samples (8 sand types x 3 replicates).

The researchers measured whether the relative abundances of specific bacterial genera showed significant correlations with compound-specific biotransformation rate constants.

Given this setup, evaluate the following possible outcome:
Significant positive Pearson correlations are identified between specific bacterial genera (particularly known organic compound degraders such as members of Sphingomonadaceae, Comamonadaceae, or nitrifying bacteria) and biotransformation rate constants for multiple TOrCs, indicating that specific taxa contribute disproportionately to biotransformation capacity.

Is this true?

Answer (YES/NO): NO